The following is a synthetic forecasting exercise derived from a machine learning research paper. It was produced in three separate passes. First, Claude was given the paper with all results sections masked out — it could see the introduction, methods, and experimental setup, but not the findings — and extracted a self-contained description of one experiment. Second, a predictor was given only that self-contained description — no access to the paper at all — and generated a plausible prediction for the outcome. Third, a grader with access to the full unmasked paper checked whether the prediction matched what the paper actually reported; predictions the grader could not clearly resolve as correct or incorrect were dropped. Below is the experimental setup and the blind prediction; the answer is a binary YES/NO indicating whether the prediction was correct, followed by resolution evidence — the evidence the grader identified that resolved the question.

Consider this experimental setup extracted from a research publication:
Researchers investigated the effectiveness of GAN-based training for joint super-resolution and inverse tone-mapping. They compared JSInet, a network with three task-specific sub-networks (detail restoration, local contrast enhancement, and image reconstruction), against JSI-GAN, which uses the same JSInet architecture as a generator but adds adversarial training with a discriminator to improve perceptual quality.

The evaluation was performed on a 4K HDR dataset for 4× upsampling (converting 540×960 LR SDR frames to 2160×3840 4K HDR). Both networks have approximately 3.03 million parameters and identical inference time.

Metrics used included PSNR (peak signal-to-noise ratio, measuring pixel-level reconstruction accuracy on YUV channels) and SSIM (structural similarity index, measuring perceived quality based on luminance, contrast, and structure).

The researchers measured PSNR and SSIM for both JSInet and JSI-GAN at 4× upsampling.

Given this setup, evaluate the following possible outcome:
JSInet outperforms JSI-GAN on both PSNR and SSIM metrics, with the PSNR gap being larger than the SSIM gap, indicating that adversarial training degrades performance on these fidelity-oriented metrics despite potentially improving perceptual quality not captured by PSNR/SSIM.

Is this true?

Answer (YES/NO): YES